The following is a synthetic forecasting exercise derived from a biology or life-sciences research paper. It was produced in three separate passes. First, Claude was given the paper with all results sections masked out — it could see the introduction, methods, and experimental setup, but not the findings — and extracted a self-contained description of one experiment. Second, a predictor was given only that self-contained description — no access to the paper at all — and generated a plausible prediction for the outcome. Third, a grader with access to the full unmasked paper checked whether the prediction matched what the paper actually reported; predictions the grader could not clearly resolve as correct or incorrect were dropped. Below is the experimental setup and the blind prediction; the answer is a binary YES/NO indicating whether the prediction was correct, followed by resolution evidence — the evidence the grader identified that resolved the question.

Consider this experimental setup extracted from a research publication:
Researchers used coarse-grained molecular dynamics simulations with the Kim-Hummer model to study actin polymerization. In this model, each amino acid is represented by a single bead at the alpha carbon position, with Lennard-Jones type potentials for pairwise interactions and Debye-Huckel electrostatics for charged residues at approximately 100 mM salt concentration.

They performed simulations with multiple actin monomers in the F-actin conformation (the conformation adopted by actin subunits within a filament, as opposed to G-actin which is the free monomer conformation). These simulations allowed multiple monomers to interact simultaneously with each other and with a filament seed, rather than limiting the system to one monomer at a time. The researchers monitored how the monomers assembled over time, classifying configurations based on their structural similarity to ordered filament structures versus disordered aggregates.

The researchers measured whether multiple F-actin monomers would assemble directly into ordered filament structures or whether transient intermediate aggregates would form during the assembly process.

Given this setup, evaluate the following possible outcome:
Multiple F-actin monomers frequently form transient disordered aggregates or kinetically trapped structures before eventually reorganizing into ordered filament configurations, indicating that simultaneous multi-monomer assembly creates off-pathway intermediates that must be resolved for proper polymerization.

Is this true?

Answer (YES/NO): YES